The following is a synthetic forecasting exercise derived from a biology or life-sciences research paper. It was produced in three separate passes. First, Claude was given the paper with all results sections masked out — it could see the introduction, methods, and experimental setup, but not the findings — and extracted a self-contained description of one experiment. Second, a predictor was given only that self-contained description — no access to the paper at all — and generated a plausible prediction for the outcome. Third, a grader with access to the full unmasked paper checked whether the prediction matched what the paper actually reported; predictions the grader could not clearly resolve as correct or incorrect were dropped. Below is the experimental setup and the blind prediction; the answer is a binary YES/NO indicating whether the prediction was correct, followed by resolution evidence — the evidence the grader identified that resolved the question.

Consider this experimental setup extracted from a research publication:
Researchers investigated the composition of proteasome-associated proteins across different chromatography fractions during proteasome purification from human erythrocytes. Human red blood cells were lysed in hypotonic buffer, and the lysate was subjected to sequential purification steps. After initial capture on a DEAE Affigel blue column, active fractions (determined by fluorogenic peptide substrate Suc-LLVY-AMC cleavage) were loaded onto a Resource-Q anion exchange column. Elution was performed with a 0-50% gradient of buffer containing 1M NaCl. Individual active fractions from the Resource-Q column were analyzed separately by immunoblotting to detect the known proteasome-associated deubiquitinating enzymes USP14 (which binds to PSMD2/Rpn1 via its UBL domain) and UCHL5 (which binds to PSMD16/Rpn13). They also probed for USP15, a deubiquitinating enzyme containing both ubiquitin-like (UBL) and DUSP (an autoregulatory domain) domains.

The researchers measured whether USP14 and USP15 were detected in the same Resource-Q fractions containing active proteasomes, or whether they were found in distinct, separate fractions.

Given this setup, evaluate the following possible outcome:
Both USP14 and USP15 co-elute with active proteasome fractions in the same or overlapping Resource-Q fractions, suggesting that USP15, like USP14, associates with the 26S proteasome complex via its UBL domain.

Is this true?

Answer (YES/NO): NO